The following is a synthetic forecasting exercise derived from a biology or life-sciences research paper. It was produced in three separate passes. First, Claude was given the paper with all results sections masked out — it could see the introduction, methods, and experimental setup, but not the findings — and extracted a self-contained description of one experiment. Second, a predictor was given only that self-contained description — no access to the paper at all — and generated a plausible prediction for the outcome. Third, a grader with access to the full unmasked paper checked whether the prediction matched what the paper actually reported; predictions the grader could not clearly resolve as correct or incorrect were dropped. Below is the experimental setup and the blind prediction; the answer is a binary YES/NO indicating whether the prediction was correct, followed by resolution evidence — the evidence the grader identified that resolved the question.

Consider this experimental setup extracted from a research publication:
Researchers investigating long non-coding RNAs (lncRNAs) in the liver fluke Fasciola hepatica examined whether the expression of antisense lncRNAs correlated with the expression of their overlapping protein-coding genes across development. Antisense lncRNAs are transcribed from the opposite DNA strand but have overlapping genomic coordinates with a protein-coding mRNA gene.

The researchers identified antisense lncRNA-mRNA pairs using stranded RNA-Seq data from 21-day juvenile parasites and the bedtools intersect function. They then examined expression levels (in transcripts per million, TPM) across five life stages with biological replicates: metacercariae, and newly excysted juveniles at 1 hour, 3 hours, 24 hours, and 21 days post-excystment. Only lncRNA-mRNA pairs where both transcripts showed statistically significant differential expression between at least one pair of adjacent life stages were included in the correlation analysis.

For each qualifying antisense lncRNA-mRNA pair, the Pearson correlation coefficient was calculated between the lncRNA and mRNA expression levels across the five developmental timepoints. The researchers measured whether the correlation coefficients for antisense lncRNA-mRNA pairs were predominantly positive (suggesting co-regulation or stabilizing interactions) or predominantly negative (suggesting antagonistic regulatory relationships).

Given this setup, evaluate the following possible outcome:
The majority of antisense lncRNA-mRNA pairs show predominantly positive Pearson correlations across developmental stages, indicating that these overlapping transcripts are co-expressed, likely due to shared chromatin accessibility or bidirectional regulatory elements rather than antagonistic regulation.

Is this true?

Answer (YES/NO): NO